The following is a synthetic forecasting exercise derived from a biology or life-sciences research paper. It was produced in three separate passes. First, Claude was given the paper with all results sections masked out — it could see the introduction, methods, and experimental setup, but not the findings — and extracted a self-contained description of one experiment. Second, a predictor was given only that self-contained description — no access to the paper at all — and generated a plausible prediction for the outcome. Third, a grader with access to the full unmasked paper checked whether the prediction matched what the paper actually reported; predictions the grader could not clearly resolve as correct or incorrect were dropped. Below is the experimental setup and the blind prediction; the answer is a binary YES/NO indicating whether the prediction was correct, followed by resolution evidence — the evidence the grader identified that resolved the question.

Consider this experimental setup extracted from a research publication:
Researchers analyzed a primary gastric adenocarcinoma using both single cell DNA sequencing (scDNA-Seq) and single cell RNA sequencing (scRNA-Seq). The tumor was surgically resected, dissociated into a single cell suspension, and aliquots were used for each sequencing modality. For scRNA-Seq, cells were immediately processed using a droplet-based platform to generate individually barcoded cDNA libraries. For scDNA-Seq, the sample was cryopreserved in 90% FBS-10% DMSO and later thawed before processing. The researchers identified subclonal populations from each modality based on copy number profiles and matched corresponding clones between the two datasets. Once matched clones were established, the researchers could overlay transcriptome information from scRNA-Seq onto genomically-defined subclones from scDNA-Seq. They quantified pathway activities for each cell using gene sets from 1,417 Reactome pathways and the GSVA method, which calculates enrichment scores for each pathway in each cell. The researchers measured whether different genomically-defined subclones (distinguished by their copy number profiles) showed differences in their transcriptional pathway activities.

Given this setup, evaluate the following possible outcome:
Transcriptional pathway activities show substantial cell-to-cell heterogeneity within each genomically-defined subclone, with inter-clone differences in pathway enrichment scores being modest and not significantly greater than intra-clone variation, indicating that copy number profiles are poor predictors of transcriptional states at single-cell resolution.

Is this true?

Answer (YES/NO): NO